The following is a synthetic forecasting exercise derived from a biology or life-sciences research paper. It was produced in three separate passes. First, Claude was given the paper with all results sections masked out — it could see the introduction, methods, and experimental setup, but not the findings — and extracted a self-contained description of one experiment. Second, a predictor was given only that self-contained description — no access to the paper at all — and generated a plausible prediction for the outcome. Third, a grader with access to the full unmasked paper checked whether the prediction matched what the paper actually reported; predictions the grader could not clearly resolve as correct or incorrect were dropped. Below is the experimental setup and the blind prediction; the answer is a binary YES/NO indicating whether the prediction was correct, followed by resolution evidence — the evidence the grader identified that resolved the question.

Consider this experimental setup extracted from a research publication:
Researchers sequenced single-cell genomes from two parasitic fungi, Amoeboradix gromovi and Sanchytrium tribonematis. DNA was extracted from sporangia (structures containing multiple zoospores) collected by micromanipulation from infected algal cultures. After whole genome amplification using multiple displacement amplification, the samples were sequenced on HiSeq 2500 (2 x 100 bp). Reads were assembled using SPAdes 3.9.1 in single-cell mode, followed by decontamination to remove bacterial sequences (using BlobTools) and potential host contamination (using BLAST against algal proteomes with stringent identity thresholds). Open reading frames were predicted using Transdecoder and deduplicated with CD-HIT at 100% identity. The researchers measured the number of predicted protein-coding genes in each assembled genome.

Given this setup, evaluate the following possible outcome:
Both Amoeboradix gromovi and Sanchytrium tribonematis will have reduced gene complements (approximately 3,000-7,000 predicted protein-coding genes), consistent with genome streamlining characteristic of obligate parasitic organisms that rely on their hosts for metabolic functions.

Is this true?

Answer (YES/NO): NO